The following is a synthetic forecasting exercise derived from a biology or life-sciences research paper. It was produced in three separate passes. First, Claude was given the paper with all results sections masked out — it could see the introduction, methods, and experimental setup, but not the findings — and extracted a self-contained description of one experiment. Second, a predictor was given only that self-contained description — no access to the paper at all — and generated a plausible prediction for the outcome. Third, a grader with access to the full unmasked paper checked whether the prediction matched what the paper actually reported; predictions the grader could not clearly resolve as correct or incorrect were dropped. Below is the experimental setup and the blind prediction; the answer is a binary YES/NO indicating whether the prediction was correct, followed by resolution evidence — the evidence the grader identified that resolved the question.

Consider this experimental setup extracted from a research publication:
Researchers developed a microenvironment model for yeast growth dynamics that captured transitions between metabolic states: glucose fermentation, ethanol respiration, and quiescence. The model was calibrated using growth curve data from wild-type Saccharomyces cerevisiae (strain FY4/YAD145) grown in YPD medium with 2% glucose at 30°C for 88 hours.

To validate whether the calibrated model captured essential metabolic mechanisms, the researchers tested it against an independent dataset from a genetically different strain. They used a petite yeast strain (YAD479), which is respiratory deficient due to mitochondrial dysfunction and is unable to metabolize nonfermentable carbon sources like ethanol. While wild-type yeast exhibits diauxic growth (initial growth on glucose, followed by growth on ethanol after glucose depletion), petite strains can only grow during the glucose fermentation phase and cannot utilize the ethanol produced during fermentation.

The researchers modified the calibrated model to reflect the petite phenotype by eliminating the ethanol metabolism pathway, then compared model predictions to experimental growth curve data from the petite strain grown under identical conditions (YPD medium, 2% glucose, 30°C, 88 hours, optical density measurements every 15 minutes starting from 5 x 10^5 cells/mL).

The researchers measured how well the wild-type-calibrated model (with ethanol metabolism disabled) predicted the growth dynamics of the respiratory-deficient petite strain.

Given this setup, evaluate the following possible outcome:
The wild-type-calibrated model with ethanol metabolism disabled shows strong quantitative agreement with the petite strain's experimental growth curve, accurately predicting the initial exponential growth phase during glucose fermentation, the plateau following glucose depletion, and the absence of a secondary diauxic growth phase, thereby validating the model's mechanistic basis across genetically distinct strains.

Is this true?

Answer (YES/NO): YES